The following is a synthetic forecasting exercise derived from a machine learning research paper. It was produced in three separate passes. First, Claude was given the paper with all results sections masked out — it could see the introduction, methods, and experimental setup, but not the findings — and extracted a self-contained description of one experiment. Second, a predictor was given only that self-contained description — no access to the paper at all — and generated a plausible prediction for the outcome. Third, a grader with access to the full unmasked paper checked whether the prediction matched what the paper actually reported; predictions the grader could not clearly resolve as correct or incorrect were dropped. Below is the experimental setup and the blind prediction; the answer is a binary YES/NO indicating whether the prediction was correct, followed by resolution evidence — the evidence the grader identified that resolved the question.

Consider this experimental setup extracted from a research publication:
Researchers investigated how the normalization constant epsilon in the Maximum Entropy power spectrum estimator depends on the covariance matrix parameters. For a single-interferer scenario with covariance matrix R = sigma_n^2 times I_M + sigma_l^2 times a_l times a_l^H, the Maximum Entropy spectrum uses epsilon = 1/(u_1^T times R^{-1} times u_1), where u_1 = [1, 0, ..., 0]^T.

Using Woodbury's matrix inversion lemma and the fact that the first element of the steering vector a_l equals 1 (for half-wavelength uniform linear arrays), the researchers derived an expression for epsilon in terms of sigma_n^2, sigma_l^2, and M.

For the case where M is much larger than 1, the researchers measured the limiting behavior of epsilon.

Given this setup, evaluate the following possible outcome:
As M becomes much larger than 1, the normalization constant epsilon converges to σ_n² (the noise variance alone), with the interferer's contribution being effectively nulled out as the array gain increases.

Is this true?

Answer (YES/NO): YES